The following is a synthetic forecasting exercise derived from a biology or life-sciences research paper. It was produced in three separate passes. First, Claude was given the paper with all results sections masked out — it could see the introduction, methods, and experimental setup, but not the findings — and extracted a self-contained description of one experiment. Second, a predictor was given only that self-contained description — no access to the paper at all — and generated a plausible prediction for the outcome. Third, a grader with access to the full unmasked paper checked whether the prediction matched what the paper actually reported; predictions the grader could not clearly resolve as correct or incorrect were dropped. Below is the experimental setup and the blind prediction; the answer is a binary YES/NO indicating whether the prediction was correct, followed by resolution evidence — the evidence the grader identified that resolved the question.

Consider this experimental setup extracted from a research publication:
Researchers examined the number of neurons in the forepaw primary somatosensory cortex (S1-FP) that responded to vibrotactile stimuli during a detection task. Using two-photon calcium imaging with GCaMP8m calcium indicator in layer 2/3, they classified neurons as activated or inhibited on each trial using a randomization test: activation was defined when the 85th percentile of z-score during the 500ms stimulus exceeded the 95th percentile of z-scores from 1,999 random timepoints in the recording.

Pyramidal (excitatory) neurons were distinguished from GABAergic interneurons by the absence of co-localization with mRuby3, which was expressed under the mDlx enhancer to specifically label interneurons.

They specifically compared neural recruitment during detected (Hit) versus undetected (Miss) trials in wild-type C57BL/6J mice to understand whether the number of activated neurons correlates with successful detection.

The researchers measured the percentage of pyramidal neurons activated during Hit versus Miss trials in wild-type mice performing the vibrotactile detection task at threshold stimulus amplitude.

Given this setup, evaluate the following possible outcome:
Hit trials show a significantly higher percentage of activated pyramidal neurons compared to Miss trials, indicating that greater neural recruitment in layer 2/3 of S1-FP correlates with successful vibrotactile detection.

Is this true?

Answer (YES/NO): YES